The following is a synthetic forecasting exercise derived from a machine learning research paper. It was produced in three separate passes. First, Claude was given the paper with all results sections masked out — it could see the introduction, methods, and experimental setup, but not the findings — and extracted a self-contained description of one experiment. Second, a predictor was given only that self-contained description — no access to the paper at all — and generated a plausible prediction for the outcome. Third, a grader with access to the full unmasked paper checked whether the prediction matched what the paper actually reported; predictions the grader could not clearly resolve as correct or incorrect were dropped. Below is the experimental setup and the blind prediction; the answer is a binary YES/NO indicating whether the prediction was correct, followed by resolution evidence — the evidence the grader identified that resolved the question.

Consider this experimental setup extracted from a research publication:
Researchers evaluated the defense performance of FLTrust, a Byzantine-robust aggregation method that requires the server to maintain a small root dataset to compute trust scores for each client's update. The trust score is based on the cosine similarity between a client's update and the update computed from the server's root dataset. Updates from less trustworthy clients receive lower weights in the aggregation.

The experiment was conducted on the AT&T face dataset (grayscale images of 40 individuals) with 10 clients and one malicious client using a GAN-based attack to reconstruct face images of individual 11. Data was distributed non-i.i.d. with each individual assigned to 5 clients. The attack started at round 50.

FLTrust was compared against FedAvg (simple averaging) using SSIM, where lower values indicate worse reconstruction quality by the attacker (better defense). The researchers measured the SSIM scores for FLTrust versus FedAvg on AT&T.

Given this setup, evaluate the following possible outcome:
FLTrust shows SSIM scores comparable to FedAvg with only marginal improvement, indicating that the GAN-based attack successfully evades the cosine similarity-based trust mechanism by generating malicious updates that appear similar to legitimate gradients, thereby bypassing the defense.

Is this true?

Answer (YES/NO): YES